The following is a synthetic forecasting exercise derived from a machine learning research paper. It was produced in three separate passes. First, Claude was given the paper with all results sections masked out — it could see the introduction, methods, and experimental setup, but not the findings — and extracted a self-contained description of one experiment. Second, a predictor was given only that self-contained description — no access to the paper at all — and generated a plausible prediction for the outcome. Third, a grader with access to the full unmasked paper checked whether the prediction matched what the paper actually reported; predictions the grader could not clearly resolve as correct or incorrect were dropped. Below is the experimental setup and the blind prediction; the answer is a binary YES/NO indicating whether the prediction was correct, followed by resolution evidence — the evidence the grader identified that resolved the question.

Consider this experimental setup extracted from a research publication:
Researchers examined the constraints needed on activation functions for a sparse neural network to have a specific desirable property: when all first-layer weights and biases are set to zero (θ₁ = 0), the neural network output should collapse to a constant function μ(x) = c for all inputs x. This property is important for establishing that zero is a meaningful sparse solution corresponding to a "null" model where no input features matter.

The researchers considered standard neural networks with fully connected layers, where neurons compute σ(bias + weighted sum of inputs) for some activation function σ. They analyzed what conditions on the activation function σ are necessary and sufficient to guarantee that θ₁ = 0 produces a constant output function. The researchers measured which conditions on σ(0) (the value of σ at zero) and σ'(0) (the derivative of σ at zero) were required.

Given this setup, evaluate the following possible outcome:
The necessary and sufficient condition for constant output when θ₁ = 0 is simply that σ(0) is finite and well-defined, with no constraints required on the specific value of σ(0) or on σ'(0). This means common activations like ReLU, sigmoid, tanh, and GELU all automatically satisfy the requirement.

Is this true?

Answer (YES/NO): NO